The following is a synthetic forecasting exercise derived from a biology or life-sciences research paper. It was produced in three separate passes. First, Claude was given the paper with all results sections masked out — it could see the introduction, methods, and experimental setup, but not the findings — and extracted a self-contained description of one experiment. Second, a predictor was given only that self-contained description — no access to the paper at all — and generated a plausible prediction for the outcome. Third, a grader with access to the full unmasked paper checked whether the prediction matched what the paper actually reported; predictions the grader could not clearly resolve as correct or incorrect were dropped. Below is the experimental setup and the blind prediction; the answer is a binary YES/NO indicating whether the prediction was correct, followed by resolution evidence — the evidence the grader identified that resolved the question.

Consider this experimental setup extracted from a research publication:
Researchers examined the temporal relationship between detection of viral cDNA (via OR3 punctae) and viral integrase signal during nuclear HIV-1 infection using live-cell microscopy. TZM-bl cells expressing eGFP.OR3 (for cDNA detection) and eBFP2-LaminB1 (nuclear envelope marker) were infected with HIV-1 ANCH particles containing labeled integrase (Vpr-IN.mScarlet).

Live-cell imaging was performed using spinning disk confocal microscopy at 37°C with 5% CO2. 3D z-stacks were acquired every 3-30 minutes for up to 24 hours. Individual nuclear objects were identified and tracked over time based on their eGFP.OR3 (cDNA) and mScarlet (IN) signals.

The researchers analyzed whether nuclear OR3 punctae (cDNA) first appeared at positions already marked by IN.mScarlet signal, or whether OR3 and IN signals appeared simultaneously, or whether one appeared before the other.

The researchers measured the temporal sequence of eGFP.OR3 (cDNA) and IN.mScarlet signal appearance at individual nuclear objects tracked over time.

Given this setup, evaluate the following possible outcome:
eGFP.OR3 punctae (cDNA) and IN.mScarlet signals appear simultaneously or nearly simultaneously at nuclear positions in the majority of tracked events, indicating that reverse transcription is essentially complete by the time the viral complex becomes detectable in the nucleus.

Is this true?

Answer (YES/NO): NO